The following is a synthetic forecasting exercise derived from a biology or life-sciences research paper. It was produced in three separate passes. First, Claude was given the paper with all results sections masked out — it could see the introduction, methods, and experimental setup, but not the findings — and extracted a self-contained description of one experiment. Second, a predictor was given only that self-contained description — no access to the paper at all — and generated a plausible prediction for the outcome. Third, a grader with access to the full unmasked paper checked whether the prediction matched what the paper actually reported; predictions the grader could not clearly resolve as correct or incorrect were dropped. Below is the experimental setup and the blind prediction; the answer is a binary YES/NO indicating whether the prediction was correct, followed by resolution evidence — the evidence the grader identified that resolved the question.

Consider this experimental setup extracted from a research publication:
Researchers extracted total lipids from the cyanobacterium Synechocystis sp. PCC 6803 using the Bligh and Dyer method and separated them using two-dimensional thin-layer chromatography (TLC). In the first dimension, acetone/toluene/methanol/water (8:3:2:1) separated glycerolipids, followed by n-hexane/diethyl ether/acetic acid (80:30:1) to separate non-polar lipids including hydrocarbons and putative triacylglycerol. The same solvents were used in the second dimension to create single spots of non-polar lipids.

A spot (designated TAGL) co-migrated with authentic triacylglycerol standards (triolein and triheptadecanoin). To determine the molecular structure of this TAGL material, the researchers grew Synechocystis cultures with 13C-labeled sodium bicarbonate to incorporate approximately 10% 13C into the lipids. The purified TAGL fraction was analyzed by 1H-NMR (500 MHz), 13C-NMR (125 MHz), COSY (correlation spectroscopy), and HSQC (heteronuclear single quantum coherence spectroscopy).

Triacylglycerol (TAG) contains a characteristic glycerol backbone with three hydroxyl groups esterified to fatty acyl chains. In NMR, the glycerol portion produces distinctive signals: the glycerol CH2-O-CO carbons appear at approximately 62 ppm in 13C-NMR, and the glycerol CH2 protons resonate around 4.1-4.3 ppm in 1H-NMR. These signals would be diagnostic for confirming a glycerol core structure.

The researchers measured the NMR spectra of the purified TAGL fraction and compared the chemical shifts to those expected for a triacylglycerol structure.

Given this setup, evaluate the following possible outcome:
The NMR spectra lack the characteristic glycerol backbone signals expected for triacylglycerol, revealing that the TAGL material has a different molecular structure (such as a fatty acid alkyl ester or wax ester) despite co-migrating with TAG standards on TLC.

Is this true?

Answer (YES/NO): YES